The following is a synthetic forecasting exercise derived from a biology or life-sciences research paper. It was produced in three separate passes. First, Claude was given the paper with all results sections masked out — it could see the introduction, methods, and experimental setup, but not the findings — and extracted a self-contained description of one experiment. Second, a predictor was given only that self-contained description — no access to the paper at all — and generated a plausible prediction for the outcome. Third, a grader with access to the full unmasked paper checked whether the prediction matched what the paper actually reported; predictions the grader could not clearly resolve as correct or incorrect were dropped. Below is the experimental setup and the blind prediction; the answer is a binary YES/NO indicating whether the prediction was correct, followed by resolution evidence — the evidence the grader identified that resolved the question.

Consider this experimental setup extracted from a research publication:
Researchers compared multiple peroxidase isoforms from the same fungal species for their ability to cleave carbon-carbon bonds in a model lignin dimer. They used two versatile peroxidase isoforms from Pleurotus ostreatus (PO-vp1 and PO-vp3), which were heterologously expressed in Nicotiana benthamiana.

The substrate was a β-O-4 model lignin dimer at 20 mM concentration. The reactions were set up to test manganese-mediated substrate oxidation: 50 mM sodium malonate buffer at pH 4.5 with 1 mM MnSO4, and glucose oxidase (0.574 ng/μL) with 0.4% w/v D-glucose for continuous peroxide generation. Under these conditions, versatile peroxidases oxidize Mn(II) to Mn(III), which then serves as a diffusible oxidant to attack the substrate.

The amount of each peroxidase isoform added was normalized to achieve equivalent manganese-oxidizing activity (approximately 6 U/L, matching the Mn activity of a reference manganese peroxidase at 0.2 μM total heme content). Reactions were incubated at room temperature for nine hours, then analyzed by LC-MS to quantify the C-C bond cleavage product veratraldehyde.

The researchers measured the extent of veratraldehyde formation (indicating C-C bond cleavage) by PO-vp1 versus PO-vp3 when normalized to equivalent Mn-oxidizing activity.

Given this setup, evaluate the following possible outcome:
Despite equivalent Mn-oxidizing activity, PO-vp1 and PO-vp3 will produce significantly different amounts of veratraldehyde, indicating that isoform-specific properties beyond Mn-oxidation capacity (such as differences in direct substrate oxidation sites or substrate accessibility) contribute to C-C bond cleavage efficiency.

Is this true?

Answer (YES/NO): YES